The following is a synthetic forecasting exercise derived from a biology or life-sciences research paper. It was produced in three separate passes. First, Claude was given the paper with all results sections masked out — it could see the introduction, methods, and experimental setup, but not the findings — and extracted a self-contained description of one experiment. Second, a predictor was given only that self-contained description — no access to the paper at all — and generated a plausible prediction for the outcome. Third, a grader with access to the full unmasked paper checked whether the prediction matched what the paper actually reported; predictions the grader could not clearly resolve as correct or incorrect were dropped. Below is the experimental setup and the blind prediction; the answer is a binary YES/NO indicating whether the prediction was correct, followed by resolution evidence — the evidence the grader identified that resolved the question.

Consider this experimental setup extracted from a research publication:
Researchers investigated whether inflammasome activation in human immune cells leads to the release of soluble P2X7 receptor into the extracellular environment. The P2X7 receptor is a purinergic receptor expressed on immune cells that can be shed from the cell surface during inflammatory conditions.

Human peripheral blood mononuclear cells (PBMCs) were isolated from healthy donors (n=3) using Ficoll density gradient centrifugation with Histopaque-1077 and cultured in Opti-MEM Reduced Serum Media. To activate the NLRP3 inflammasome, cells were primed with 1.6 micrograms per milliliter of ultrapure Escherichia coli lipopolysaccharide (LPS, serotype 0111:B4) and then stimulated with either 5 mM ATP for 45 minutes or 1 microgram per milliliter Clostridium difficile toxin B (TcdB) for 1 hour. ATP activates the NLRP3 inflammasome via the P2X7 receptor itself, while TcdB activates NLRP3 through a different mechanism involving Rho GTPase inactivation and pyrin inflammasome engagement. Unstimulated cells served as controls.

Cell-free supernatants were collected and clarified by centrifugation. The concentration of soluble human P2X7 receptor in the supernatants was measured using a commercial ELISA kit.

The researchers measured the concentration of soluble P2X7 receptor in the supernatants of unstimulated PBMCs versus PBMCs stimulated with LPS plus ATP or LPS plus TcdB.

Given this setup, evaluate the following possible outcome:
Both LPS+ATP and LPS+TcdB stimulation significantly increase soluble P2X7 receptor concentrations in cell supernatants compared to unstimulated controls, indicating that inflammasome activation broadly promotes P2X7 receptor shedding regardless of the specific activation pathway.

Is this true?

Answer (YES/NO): YES